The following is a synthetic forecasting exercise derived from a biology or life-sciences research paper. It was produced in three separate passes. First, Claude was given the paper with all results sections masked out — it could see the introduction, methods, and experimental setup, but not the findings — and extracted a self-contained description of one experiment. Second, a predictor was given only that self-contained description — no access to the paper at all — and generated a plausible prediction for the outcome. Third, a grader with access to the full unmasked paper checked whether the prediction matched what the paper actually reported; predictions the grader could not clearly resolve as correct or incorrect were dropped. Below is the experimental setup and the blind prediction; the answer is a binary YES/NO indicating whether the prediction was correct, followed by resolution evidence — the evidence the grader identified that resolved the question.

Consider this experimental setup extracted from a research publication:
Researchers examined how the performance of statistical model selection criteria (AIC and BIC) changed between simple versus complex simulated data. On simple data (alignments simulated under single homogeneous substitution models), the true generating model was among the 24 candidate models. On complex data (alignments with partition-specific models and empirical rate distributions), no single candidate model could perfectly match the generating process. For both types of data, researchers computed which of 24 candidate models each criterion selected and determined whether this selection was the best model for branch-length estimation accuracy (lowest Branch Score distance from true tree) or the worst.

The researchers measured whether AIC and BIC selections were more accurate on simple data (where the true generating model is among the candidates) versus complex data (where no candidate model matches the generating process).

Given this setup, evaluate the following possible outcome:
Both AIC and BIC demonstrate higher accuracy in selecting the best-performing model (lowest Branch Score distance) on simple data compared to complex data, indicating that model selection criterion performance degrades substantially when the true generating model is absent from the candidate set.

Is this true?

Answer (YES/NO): YES